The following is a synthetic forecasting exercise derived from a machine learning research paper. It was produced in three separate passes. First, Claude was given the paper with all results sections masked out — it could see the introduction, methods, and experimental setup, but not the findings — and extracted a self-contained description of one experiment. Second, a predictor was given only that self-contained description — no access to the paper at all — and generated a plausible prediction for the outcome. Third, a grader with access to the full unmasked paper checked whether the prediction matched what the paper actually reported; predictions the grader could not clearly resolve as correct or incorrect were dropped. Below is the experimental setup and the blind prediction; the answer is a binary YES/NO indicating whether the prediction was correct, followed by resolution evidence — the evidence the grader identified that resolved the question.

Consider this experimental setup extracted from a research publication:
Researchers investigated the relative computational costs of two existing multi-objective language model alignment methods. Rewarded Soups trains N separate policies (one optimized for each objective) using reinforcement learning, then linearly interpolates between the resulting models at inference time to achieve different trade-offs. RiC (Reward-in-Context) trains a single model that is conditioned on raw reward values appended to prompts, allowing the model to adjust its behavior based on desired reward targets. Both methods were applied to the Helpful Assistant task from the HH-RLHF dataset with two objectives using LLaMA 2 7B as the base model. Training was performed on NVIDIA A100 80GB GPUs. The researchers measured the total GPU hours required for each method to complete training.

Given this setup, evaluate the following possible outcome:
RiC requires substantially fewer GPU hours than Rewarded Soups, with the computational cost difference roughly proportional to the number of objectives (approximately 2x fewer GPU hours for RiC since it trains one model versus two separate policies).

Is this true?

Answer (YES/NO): NO